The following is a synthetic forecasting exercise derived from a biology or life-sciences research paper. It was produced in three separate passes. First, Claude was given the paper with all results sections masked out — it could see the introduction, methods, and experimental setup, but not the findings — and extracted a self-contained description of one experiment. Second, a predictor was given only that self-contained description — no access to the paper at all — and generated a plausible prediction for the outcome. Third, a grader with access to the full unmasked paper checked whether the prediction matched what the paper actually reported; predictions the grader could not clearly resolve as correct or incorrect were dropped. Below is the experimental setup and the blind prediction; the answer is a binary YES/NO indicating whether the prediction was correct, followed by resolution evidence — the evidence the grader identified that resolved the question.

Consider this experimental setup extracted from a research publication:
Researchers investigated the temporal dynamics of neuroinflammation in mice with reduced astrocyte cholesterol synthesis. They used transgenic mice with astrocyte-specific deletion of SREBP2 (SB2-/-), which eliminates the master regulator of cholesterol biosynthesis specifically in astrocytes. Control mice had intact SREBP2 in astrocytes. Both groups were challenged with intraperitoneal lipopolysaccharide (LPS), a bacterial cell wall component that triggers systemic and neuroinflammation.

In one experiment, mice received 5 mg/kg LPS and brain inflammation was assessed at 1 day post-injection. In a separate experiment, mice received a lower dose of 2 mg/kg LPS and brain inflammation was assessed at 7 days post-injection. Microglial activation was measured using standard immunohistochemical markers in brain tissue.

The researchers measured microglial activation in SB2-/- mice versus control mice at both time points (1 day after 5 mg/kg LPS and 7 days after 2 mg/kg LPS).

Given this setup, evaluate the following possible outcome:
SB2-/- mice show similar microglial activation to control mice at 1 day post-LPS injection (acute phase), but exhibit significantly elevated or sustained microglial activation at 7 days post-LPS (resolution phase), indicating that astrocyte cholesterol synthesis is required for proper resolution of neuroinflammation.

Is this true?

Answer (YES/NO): NO